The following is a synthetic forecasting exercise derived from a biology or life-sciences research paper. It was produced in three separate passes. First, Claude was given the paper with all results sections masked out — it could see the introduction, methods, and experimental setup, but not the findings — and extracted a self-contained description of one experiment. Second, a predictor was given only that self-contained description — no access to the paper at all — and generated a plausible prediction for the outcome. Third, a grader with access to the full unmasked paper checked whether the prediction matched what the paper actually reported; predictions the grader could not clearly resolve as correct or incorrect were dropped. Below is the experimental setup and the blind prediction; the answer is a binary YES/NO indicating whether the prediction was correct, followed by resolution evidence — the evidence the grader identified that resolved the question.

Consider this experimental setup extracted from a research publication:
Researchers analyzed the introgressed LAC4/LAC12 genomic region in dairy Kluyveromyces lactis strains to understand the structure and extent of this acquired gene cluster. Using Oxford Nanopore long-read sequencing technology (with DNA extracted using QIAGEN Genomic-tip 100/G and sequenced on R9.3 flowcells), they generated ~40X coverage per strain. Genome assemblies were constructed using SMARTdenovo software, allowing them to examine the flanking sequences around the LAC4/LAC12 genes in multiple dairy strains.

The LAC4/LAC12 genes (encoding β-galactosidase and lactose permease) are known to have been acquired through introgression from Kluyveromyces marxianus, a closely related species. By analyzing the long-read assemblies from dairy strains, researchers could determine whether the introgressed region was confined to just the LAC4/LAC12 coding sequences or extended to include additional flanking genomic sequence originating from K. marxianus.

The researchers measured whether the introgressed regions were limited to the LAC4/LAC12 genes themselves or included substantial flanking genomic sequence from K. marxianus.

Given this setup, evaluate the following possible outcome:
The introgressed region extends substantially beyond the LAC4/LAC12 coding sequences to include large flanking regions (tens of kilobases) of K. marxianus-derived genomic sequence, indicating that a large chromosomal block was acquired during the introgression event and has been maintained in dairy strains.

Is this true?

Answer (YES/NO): NO